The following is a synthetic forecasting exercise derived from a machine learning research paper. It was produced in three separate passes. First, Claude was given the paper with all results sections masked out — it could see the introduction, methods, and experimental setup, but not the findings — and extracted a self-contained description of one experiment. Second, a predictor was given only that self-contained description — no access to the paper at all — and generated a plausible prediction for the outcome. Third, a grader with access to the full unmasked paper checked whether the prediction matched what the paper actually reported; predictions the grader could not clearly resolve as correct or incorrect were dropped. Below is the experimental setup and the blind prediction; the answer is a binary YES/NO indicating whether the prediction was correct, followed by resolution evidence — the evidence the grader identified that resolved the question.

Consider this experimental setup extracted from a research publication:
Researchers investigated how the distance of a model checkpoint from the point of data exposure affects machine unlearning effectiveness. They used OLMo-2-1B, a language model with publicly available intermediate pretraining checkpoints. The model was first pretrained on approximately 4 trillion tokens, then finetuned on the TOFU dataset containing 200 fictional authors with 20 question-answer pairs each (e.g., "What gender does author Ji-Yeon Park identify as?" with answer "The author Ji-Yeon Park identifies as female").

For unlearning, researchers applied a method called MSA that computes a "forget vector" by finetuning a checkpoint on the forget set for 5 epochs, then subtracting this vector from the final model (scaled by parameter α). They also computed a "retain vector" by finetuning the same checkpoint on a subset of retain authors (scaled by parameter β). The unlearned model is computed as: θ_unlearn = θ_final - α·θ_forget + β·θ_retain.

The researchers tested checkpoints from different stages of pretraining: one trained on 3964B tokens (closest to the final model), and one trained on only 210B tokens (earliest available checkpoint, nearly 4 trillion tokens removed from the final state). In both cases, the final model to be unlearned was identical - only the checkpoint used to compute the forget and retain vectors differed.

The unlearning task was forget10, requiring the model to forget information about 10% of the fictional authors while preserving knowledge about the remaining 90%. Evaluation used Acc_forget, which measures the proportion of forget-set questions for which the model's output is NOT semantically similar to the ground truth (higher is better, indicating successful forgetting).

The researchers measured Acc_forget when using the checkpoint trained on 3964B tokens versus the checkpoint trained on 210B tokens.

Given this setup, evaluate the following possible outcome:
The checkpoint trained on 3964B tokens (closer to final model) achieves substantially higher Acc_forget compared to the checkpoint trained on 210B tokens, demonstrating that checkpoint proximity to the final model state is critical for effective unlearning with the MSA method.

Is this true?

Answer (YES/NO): NO